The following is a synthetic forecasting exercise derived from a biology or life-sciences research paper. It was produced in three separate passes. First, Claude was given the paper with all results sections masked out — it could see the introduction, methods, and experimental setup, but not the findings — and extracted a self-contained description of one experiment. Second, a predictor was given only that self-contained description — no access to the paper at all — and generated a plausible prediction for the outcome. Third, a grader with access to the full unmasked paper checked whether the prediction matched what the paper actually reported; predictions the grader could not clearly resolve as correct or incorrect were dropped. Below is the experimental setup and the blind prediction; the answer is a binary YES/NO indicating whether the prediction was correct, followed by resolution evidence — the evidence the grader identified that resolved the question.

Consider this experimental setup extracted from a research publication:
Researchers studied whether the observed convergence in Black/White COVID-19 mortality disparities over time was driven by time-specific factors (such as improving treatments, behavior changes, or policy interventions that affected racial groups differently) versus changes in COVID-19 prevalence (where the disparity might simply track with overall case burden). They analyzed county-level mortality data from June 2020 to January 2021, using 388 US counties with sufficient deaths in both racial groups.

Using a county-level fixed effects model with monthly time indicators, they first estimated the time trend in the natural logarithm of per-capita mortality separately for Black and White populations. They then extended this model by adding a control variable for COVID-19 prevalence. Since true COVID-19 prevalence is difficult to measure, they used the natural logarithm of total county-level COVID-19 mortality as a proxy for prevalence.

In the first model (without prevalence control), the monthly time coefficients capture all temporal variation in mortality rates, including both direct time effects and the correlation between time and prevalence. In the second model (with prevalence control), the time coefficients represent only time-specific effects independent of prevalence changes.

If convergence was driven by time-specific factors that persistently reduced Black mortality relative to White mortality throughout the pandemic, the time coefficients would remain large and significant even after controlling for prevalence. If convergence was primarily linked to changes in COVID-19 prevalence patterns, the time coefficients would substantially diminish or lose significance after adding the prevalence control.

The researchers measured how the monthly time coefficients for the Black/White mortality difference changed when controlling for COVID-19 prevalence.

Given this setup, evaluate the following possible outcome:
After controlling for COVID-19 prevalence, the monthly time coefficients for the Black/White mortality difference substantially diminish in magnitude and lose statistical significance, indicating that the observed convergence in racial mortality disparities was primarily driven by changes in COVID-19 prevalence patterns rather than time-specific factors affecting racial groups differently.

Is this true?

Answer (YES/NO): NO